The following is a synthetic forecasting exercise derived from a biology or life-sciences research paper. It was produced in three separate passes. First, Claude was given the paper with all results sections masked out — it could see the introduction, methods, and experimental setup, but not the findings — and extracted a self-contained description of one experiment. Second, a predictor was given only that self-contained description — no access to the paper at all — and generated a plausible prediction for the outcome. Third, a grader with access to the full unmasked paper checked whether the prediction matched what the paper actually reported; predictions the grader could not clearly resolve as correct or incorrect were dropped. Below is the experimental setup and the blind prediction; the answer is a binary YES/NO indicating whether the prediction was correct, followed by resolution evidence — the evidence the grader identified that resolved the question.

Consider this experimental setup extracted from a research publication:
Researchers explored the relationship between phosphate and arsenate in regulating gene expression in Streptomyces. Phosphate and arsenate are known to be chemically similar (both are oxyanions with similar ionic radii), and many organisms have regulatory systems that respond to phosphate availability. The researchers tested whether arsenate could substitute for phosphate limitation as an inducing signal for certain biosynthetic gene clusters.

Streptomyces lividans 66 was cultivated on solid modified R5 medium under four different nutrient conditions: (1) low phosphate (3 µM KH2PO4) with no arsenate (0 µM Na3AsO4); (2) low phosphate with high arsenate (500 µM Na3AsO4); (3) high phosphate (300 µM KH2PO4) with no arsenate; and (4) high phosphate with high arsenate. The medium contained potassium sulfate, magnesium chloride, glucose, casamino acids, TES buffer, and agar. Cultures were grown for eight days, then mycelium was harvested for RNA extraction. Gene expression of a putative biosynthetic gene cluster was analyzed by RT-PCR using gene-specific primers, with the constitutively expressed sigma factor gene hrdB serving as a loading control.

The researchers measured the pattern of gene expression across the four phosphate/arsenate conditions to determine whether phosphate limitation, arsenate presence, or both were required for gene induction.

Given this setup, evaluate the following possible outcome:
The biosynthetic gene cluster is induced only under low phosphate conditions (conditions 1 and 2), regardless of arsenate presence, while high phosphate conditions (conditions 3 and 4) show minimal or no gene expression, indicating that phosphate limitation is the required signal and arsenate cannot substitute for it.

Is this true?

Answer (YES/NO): NO